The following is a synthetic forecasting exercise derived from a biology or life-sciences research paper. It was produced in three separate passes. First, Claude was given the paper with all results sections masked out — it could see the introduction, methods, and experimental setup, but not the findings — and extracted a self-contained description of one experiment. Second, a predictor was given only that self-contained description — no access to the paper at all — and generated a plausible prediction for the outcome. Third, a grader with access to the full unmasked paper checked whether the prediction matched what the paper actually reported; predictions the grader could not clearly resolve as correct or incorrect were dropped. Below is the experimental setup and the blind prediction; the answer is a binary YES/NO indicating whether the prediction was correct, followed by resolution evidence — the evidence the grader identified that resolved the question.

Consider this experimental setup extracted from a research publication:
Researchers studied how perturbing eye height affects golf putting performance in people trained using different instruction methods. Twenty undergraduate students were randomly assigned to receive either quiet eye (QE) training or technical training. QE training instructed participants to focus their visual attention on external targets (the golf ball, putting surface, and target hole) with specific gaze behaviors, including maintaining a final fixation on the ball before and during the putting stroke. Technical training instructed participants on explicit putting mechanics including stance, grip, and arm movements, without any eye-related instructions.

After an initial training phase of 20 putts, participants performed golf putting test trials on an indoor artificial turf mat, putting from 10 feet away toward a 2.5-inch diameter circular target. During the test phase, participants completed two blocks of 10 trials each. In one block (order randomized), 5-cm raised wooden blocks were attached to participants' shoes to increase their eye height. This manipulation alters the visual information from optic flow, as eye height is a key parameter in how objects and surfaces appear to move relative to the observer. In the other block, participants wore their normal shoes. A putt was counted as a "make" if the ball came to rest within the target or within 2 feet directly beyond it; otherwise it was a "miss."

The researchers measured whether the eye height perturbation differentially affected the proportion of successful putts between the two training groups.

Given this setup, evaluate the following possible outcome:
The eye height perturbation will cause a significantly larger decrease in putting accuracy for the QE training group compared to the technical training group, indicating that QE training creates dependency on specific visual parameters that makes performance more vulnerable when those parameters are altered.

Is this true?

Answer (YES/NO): YES